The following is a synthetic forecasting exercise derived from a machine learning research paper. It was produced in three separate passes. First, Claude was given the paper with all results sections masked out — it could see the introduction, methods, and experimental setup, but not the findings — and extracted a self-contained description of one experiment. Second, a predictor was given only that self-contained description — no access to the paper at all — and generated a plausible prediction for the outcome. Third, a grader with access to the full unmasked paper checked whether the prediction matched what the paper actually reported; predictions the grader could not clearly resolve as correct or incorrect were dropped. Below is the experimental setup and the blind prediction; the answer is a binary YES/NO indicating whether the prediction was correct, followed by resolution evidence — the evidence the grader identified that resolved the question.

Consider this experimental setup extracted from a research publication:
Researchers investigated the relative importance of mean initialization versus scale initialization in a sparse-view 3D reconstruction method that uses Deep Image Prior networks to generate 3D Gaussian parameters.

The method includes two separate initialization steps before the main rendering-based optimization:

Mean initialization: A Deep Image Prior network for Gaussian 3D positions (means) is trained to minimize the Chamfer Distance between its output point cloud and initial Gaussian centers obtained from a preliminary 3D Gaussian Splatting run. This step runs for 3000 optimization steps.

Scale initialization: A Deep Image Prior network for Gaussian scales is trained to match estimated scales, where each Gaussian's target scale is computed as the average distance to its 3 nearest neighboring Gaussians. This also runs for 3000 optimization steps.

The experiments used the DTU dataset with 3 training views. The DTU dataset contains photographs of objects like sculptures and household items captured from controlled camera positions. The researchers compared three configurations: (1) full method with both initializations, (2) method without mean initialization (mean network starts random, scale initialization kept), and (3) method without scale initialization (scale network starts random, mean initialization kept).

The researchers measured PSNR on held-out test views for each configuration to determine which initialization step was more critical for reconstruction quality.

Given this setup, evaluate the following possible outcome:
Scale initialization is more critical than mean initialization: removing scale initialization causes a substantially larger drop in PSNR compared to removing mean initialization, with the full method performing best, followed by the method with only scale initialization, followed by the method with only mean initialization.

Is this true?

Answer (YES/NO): NO